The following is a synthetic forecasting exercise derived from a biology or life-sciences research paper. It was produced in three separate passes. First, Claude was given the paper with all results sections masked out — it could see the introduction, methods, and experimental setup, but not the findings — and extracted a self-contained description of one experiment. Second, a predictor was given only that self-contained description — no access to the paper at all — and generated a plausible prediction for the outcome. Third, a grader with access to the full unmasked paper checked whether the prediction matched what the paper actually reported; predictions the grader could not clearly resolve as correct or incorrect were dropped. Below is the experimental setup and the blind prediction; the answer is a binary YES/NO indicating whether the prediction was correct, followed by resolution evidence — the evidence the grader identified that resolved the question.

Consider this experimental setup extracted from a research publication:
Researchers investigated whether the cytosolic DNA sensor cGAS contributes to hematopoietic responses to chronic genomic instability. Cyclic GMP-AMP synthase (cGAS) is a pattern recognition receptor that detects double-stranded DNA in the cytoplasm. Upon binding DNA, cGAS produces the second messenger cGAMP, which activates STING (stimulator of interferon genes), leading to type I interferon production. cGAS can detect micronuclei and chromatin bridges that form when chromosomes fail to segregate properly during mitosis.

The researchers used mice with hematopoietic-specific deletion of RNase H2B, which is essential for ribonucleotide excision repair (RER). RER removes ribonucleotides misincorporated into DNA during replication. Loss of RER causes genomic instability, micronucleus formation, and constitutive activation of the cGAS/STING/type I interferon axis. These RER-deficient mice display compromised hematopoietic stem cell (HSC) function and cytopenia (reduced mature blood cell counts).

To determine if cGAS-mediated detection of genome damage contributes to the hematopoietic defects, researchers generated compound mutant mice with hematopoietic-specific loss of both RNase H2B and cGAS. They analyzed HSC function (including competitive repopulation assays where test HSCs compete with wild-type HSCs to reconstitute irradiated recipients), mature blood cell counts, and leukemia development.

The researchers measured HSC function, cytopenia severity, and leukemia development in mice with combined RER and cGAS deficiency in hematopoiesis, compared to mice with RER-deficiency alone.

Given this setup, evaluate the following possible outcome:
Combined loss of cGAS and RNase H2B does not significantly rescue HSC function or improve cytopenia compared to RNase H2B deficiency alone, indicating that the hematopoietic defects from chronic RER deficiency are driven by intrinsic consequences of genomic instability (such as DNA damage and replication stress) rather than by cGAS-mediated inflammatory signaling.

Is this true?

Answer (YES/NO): YES